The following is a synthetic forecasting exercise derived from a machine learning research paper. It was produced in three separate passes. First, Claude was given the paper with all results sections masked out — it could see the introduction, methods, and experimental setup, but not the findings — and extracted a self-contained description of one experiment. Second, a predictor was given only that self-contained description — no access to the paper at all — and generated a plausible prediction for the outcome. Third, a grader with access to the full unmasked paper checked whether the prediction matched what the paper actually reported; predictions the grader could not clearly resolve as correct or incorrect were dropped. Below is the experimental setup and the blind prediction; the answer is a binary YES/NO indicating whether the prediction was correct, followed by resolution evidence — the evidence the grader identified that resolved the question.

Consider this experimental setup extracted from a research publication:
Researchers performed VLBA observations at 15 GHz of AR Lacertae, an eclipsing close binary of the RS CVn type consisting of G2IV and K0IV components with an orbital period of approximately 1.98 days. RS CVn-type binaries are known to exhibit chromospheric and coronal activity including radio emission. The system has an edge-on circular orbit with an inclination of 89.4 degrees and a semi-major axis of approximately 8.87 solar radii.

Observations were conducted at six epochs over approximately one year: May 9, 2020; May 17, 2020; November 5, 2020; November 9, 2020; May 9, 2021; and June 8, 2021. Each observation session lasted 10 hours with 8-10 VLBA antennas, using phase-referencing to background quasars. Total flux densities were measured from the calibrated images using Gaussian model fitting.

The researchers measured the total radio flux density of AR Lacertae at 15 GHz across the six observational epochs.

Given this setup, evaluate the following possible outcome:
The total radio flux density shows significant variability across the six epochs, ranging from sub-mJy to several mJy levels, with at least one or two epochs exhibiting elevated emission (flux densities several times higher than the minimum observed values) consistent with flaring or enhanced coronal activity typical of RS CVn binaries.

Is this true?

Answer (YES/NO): NO